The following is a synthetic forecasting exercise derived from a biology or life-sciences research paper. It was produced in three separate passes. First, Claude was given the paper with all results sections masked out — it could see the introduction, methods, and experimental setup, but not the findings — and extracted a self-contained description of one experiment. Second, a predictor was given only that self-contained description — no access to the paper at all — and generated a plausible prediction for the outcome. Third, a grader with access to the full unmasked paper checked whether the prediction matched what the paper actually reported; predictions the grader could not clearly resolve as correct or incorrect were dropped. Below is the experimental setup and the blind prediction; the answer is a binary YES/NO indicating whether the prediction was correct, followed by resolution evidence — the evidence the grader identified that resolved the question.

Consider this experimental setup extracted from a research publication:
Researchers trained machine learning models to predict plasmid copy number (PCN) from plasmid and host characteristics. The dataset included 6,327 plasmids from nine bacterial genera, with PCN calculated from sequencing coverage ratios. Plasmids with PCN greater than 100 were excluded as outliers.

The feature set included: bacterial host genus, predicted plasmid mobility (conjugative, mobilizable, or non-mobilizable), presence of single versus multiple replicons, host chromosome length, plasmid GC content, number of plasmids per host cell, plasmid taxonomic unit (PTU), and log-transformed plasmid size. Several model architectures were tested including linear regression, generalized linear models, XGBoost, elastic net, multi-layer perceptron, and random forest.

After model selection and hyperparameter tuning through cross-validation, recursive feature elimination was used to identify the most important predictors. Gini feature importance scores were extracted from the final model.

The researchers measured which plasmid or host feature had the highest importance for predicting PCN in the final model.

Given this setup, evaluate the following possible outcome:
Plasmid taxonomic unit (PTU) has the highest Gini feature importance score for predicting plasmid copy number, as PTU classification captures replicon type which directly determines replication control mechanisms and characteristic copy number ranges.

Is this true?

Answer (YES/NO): NO